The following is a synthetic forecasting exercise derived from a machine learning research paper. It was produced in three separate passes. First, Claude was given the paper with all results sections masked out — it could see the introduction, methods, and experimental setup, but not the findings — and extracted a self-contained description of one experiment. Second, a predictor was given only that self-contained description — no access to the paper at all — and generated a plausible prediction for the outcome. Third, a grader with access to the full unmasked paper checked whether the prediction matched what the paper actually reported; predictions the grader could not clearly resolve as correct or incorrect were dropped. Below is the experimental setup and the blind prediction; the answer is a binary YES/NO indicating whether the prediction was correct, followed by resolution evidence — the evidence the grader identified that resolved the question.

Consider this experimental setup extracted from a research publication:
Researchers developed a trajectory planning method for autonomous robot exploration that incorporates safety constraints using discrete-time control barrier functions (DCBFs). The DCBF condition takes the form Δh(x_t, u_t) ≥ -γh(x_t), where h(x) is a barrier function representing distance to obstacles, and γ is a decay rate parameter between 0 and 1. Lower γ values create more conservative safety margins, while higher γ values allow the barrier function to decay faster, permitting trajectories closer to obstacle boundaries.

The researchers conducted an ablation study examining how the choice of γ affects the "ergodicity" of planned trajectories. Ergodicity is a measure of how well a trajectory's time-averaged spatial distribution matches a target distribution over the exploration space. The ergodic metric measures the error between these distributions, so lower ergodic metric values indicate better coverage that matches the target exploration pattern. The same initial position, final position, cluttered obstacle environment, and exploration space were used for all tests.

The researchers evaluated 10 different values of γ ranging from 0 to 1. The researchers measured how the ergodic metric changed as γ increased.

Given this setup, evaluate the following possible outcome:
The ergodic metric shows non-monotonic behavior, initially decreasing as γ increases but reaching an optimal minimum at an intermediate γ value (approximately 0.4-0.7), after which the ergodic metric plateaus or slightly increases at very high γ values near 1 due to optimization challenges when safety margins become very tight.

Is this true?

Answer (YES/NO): NO